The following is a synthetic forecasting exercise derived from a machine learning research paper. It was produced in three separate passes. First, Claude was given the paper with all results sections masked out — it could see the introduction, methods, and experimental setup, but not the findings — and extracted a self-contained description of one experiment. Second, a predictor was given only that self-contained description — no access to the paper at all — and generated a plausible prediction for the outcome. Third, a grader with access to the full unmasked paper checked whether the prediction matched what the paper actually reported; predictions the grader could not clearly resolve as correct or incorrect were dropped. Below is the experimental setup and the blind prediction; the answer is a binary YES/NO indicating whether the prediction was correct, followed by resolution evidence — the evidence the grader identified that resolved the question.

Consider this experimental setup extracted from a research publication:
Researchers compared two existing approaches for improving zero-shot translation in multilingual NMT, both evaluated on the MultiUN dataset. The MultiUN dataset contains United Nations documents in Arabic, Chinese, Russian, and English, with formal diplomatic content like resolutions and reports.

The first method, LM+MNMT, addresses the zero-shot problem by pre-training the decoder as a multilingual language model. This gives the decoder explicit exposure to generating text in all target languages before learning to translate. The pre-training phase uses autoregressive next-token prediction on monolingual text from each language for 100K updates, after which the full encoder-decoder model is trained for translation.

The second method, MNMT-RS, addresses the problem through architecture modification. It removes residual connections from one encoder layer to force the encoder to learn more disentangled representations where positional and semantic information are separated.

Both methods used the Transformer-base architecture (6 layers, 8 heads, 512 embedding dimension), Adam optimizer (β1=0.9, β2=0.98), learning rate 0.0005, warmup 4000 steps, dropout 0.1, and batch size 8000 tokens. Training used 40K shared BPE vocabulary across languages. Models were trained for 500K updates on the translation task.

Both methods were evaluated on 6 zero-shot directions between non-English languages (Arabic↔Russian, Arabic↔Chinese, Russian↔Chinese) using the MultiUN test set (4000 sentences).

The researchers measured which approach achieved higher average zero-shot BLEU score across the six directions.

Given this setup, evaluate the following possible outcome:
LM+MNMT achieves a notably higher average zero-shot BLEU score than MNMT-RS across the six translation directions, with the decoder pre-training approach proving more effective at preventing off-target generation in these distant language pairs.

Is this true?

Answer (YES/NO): YES